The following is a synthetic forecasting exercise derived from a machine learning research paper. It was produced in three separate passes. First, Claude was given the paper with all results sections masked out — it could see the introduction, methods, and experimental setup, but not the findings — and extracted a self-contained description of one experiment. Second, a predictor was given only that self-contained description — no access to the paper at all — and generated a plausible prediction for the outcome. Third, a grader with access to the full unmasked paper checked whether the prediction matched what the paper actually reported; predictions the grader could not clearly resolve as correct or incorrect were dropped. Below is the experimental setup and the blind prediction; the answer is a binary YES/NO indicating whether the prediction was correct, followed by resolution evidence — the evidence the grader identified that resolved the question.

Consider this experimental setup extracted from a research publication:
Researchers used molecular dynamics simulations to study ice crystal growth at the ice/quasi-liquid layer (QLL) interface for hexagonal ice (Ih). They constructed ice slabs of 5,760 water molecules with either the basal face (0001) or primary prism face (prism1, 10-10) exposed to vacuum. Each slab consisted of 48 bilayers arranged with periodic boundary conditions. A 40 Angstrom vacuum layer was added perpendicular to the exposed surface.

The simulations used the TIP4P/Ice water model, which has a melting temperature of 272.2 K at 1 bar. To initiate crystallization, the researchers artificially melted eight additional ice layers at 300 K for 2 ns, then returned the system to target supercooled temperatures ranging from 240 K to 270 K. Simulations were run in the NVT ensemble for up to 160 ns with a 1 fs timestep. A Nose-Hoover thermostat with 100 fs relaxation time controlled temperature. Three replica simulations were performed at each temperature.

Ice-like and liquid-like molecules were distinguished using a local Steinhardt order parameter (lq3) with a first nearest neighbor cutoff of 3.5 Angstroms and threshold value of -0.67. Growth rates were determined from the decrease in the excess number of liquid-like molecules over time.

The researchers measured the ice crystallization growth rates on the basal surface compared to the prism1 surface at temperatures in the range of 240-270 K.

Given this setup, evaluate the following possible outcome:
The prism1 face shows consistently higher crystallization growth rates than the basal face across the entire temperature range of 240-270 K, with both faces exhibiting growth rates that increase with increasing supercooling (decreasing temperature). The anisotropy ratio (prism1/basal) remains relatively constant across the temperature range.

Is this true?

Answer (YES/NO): NO